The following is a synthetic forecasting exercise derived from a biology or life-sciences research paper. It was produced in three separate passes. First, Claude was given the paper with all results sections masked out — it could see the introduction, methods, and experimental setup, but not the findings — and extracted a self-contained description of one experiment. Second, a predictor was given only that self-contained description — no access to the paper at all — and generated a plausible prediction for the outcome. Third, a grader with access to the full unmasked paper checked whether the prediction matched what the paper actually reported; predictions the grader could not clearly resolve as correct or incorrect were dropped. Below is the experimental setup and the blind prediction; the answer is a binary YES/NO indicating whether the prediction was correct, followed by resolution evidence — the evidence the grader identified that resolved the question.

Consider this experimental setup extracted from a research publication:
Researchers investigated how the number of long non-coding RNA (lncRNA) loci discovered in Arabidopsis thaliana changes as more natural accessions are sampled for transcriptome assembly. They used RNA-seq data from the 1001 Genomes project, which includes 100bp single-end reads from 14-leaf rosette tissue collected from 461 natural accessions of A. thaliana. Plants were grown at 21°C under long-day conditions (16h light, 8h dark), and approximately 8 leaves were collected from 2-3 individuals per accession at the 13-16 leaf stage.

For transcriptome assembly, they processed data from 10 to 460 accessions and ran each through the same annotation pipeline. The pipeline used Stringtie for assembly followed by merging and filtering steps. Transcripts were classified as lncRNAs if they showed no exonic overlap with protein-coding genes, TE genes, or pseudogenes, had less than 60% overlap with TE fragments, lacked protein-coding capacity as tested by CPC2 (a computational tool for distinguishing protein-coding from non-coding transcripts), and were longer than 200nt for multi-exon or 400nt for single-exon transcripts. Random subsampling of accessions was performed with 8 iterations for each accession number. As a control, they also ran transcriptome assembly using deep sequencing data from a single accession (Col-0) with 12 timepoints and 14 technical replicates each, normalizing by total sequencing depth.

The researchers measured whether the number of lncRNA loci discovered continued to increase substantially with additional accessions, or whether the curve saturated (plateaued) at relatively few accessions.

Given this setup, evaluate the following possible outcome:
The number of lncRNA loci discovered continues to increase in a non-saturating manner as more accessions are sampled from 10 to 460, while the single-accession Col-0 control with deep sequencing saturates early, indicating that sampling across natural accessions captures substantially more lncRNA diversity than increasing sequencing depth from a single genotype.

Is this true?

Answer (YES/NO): YES